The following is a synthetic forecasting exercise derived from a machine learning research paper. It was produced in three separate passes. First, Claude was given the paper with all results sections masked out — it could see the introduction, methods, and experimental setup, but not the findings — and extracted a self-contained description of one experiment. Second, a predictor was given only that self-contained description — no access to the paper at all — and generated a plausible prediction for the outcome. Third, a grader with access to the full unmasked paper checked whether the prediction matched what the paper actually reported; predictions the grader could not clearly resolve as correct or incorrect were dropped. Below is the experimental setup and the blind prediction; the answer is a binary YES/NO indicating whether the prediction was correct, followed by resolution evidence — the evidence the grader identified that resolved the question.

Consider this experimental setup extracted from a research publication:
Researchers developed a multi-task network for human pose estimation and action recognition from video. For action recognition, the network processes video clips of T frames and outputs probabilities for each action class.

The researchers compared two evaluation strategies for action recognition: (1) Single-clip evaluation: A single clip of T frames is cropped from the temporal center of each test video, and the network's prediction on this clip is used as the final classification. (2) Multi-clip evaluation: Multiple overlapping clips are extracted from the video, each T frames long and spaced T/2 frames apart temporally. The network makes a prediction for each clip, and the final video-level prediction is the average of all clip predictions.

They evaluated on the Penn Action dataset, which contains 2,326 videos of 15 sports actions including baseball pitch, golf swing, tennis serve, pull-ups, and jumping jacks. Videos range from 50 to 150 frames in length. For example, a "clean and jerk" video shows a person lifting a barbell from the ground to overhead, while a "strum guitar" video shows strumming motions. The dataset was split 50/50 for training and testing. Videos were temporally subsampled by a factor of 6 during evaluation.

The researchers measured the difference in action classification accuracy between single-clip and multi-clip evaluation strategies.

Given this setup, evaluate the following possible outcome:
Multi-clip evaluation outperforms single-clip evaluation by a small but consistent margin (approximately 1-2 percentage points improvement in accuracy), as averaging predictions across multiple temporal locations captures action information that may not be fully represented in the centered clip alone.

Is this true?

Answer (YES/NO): NO